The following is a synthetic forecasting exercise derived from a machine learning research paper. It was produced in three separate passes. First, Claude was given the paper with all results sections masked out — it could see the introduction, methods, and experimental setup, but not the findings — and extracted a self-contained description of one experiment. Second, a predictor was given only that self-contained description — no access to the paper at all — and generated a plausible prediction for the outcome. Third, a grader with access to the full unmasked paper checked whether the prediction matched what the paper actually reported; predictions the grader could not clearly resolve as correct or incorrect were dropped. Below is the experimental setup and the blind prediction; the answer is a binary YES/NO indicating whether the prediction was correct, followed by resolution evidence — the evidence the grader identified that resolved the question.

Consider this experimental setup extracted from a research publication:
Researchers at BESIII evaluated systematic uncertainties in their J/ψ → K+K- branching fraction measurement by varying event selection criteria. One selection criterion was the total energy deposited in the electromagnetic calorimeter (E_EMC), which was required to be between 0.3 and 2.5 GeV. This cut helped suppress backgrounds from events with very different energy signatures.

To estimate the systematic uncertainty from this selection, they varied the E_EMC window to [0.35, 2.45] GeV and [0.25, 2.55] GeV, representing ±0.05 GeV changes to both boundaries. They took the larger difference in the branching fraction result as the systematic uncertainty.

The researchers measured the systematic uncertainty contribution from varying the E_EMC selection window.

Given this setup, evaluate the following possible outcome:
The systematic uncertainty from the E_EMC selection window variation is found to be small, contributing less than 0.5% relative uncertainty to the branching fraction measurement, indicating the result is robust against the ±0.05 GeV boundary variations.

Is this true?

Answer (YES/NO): NO